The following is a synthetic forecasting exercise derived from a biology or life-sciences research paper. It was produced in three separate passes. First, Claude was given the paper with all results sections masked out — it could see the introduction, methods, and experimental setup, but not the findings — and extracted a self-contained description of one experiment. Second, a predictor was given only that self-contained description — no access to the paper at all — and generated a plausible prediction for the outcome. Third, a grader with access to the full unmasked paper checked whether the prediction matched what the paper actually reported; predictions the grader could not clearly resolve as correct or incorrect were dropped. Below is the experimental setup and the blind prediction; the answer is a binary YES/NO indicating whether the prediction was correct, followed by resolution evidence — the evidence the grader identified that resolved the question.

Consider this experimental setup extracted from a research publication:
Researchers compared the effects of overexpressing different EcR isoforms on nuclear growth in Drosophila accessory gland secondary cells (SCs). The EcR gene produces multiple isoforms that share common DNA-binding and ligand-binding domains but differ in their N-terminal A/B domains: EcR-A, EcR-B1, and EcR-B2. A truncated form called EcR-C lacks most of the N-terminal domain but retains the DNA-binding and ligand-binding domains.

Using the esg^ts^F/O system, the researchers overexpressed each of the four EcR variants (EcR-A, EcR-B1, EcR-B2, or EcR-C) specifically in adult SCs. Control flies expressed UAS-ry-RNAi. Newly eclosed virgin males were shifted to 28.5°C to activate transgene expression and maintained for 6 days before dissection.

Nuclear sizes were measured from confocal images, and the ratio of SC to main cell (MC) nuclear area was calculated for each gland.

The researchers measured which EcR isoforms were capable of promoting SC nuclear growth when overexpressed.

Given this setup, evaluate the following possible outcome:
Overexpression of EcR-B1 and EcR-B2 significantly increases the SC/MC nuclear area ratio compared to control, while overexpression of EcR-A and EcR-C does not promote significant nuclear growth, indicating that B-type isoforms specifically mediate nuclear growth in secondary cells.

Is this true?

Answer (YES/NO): NO